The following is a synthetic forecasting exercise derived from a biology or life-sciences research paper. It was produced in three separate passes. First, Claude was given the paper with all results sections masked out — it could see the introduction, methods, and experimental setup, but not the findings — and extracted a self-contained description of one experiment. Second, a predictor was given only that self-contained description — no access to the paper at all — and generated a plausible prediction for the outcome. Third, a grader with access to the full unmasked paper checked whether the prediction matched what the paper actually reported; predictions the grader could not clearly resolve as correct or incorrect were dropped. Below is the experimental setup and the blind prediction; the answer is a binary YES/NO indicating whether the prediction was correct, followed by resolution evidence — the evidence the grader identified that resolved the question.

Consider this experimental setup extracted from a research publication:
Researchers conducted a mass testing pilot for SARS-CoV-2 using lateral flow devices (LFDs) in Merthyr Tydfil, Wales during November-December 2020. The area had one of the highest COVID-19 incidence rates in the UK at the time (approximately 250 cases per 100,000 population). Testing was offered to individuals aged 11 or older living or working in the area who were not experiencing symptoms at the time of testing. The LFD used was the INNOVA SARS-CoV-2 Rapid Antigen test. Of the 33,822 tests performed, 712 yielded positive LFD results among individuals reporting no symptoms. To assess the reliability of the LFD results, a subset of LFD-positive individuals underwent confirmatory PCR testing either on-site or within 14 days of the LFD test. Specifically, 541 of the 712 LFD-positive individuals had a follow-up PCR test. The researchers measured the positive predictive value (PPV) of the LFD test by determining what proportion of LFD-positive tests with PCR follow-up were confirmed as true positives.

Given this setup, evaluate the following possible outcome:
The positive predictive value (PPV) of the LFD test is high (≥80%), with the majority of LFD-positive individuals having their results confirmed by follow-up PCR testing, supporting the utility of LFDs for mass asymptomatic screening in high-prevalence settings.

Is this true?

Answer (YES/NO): YES